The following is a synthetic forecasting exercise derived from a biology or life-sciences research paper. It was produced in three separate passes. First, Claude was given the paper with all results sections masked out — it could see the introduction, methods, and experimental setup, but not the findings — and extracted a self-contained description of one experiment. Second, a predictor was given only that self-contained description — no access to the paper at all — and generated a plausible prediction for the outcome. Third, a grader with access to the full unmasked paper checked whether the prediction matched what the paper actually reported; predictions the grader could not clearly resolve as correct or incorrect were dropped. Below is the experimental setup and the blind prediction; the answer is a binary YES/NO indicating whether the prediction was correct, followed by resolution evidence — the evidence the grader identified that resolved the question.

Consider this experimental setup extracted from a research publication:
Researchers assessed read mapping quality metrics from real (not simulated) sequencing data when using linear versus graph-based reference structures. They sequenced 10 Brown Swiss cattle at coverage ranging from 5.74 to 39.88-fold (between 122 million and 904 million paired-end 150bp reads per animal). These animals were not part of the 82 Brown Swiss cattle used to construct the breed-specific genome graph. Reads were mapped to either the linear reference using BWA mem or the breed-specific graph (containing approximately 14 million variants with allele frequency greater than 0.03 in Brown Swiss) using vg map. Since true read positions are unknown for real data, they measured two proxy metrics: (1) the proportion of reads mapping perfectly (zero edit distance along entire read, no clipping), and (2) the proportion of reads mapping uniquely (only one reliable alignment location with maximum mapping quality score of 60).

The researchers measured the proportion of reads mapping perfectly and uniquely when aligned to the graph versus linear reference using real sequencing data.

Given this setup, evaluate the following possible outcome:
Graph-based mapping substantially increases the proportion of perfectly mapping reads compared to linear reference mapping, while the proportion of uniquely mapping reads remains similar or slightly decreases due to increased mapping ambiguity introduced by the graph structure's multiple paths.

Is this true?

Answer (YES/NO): YES